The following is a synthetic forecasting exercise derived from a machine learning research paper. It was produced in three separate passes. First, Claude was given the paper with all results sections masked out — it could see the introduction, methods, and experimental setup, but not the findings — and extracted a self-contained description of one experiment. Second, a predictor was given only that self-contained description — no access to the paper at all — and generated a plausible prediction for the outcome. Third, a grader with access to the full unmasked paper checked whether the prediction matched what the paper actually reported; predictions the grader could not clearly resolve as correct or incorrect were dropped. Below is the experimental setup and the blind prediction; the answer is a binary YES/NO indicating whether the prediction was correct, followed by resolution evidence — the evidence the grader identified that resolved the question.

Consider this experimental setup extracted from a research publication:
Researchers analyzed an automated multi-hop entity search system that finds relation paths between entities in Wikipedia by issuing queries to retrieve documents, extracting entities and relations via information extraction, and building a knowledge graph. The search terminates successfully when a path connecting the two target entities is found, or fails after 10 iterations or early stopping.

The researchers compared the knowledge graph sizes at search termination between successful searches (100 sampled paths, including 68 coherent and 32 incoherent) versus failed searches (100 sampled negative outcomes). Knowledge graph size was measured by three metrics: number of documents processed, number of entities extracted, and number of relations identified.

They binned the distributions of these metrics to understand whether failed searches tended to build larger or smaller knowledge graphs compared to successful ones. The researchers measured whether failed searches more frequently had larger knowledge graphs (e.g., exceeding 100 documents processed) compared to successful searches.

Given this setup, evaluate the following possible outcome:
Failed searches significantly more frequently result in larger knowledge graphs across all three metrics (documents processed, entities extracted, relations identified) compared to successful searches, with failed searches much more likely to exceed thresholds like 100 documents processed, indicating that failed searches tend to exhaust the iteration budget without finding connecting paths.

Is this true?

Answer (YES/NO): YES